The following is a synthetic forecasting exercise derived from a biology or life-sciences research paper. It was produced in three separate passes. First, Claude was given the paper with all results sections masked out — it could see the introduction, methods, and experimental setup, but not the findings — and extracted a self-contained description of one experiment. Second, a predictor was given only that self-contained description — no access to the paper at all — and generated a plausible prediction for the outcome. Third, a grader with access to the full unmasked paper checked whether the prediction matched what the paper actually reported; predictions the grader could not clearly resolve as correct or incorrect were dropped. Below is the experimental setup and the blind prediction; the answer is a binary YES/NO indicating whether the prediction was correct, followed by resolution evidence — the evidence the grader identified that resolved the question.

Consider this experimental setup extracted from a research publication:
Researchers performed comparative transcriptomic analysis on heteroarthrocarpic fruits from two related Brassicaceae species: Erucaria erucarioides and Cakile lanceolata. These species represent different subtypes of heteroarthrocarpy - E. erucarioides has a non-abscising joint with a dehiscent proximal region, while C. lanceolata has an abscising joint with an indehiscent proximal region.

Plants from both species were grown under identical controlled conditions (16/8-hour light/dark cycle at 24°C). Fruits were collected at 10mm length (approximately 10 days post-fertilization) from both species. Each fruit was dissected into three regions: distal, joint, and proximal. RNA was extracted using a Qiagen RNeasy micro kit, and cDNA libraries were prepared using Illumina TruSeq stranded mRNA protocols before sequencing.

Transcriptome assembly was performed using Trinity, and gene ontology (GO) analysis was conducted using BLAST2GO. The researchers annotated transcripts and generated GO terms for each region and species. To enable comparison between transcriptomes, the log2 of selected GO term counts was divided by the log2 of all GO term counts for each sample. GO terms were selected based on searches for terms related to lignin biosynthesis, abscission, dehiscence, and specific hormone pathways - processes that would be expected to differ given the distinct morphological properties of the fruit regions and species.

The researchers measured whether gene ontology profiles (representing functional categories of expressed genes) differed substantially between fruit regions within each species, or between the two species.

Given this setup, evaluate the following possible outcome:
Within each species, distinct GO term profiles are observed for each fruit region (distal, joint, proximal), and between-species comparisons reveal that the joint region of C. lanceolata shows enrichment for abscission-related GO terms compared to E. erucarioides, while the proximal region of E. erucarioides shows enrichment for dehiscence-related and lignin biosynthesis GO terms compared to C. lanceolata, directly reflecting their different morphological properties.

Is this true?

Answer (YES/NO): NO